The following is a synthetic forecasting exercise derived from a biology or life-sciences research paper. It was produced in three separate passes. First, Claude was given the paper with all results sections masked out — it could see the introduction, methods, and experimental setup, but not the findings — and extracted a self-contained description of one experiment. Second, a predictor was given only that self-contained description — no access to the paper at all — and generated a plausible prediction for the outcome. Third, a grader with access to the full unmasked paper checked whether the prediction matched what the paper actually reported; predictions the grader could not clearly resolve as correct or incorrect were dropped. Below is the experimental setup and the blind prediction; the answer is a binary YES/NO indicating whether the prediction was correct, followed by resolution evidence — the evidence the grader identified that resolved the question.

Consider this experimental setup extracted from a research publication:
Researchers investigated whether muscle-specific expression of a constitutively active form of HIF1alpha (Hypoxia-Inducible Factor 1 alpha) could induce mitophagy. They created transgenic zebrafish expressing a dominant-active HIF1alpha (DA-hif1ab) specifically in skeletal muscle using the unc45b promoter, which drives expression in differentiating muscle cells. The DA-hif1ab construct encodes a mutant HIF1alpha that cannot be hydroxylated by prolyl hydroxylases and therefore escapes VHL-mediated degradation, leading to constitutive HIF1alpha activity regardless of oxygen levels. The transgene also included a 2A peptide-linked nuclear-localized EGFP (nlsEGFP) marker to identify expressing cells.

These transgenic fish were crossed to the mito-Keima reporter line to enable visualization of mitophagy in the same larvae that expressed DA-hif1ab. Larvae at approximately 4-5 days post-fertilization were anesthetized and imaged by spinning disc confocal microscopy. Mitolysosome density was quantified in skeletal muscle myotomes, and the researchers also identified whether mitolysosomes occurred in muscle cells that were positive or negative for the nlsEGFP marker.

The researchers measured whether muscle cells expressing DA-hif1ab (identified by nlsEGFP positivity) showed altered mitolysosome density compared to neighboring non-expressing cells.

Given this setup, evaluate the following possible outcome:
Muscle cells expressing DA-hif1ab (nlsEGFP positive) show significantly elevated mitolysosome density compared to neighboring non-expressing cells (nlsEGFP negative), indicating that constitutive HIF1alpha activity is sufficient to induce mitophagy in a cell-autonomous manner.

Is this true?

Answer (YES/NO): YES